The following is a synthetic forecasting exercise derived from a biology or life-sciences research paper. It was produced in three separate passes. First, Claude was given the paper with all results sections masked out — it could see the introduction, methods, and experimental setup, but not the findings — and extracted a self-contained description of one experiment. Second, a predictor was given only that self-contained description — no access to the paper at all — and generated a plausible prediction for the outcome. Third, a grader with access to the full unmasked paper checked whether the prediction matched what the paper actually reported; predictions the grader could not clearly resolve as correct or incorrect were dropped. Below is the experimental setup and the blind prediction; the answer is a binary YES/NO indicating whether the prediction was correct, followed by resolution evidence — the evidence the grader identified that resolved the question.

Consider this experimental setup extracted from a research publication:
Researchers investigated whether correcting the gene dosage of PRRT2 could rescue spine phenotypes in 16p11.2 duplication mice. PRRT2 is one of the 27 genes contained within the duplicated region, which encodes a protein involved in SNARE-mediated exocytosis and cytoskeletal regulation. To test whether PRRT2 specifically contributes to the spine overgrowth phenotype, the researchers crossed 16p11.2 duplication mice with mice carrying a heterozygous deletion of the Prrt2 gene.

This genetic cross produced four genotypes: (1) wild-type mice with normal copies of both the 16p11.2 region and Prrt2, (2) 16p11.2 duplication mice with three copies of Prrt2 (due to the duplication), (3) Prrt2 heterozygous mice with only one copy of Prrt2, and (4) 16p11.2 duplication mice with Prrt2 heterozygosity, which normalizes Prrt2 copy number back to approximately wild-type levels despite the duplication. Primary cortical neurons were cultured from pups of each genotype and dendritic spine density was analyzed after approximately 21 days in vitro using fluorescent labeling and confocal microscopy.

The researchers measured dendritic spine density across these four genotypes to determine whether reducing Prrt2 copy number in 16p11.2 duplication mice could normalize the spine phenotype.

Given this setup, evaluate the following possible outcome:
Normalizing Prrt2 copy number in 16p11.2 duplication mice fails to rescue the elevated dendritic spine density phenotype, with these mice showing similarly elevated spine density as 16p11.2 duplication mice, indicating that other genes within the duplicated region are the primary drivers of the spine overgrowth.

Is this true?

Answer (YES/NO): NO